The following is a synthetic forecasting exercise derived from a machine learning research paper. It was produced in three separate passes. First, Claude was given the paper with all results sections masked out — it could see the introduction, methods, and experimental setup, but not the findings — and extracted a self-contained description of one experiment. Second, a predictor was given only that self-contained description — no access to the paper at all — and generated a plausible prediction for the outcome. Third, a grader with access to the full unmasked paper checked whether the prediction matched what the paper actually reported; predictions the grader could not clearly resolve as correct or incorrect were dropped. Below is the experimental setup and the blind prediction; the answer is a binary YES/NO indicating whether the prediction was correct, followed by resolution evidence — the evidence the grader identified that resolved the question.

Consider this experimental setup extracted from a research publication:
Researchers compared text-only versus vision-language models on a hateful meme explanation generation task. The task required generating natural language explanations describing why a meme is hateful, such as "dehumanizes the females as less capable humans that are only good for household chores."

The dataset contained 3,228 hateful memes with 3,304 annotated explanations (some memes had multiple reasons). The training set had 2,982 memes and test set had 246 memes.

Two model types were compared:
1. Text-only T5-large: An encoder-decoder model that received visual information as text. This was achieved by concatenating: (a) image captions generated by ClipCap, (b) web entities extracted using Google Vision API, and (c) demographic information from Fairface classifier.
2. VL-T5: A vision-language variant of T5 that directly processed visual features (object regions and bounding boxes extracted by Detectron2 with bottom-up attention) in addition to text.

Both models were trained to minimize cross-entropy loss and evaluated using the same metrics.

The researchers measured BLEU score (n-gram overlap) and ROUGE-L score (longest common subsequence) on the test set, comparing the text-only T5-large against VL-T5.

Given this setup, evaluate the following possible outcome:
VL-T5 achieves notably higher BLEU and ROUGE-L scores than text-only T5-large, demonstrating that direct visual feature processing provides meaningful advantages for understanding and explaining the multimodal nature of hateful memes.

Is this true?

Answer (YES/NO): NO